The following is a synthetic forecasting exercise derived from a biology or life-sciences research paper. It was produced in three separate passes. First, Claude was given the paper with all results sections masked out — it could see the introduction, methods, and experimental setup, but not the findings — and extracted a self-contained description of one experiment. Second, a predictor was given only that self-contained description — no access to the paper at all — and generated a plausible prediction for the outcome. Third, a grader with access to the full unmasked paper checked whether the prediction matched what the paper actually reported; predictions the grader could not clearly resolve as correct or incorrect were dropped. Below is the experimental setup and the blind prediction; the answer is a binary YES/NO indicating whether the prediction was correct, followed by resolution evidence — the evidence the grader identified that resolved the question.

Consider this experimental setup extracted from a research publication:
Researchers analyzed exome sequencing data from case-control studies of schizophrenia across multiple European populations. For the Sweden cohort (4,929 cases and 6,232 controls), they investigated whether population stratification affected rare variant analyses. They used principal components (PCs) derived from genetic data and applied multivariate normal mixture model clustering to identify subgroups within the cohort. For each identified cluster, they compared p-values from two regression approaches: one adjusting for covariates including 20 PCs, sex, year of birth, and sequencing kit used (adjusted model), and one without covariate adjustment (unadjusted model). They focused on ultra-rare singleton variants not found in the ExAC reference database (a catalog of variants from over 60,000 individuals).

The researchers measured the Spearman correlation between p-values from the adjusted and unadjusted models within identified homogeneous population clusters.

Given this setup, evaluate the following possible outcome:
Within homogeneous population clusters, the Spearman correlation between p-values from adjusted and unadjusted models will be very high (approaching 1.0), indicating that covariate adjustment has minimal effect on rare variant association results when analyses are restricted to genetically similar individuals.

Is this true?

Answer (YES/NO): YES